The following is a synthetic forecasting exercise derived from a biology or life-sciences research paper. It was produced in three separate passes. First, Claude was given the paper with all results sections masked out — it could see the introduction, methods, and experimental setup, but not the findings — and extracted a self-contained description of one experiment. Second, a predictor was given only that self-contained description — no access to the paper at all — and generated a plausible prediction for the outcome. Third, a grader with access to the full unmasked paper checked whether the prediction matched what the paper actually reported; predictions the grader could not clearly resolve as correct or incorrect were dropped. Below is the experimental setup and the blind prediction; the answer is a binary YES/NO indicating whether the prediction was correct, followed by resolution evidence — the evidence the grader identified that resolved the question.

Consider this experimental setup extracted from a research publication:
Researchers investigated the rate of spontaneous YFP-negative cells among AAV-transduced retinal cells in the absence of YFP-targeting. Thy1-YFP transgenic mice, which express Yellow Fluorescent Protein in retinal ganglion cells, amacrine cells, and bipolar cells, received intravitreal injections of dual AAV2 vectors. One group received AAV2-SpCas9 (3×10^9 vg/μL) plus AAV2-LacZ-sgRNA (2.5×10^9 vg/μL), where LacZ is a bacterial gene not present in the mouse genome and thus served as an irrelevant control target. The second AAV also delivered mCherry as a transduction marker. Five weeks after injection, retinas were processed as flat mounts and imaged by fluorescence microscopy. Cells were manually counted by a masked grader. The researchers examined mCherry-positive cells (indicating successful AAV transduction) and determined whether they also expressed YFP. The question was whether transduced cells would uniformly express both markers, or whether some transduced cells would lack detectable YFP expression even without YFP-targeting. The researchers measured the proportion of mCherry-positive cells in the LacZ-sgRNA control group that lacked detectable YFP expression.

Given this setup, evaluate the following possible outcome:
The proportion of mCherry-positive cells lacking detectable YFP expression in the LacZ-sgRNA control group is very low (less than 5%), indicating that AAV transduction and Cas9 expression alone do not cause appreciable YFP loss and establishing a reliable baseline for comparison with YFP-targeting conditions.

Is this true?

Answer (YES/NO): NO